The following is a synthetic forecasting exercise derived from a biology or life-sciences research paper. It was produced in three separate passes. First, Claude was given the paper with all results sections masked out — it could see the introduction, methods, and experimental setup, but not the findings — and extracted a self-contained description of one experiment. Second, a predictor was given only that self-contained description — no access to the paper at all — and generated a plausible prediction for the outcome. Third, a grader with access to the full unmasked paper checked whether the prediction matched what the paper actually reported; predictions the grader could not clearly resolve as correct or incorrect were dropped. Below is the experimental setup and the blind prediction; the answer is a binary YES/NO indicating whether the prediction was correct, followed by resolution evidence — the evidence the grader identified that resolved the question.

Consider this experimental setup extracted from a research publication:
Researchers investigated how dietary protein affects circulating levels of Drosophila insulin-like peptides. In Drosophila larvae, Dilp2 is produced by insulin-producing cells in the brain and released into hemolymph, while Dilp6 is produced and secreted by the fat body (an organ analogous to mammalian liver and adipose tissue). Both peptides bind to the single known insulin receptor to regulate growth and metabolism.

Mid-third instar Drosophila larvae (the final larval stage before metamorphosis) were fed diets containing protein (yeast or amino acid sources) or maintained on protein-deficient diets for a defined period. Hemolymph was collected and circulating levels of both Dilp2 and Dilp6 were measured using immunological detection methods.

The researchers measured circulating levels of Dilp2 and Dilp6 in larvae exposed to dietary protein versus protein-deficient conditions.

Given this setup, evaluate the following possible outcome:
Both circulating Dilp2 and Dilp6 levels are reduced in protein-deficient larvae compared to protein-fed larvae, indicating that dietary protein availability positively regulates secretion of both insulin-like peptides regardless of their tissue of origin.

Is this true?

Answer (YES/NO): NO